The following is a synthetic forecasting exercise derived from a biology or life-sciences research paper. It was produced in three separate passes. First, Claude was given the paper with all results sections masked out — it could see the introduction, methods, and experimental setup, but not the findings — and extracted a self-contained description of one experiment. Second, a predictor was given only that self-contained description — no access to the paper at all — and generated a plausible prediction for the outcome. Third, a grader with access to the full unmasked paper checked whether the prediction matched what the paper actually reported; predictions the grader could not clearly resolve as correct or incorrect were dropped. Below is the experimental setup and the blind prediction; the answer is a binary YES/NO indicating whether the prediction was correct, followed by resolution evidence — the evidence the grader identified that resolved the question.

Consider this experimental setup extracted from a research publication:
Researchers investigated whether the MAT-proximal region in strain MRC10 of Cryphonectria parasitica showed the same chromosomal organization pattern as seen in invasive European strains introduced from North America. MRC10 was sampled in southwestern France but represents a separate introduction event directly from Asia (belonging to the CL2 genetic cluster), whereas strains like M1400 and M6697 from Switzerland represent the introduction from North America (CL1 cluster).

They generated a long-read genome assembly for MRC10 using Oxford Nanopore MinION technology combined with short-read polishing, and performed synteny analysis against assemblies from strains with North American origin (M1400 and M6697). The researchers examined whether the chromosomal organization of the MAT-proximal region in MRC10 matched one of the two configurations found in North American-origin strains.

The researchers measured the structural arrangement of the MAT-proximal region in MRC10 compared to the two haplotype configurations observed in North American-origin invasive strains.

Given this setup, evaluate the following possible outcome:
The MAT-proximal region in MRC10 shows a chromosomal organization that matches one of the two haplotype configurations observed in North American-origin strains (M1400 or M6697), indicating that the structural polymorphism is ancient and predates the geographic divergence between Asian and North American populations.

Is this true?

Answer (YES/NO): YES